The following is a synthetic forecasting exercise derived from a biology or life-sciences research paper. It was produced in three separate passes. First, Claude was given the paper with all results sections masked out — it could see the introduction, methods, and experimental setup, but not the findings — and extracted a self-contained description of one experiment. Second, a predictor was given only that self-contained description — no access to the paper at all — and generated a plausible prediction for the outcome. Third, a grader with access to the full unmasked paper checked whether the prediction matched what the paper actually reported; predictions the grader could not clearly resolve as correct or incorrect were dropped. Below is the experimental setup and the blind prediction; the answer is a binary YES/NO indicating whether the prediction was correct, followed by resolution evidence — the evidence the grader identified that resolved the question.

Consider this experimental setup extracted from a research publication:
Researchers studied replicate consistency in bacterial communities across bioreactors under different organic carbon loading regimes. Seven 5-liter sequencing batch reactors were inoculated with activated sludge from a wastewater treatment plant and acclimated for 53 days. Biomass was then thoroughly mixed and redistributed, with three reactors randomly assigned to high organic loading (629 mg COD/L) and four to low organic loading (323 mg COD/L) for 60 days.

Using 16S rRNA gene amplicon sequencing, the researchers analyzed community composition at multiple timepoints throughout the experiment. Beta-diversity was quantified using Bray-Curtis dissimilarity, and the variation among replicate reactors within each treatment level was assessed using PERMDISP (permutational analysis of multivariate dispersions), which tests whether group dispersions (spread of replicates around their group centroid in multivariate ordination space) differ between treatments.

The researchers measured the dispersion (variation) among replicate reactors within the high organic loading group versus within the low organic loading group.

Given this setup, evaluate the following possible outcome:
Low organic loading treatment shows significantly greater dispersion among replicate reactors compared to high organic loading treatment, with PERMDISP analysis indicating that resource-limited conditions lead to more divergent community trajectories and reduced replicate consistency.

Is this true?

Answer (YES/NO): NO